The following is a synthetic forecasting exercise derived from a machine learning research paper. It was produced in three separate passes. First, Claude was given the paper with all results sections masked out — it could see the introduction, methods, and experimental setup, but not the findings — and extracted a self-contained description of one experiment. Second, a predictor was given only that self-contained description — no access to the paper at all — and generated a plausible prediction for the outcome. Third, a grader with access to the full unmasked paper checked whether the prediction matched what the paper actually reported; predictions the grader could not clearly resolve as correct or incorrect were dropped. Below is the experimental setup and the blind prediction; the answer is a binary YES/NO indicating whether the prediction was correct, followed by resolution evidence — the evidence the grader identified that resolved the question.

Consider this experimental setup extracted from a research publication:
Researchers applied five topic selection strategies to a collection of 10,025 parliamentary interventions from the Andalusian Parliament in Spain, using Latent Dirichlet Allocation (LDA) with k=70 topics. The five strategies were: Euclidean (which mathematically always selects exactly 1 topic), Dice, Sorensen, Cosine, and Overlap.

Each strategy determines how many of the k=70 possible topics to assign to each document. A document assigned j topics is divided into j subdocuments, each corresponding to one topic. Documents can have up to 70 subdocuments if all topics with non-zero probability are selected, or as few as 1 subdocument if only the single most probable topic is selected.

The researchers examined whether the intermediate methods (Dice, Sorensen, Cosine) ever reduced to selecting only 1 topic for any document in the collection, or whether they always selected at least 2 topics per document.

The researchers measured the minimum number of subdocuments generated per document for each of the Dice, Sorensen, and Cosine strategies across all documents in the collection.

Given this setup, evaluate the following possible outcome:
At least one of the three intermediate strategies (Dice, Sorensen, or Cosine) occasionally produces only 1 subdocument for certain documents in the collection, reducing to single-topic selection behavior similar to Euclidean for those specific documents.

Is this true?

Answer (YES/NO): YES